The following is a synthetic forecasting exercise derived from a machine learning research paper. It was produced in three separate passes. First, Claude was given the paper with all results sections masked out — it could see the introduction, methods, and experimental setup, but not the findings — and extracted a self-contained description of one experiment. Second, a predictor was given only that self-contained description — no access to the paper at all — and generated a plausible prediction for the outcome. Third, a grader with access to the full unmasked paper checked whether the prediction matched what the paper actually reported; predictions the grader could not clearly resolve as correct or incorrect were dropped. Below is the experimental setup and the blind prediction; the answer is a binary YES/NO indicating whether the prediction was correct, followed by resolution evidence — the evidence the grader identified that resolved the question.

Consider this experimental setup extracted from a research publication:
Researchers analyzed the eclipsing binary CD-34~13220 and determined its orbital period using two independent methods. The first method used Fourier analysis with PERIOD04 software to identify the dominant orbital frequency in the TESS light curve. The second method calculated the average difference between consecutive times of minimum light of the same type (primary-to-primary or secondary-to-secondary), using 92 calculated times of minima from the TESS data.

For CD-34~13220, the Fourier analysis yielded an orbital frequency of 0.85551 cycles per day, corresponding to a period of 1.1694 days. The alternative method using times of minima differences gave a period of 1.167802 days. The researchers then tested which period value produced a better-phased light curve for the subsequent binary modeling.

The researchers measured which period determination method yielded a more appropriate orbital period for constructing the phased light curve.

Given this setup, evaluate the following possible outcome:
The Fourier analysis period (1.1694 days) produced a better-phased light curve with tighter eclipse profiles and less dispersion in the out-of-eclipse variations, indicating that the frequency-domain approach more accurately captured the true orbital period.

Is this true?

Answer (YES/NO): NO